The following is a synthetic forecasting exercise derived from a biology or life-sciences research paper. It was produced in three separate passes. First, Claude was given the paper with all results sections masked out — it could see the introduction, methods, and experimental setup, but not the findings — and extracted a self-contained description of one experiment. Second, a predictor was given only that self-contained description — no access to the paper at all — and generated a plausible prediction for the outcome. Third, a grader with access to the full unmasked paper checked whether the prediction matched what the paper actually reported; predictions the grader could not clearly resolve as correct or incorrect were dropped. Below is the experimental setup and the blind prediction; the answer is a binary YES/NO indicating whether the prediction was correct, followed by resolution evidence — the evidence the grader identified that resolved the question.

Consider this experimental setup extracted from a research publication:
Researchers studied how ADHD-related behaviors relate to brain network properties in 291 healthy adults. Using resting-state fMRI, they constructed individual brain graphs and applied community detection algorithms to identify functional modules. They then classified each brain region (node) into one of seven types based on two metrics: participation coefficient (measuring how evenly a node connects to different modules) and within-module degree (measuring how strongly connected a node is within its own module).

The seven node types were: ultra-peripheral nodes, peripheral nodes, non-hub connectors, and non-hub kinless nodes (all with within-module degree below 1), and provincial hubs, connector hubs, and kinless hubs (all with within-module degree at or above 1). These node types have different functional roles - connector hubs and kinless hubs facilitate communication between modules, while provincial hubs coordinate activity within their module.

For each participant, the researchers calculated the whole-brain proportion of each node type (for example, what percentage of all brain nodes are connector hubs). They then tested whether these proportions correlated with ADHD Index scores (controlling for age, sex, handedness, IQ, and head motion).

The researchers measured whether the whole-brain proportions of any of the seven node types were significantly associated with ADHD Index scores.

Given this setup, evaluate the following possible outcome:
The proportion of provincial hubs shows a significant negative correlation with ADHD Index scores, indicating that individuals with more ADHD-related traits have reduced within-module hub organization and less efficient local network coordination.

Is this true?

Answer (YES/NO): NO